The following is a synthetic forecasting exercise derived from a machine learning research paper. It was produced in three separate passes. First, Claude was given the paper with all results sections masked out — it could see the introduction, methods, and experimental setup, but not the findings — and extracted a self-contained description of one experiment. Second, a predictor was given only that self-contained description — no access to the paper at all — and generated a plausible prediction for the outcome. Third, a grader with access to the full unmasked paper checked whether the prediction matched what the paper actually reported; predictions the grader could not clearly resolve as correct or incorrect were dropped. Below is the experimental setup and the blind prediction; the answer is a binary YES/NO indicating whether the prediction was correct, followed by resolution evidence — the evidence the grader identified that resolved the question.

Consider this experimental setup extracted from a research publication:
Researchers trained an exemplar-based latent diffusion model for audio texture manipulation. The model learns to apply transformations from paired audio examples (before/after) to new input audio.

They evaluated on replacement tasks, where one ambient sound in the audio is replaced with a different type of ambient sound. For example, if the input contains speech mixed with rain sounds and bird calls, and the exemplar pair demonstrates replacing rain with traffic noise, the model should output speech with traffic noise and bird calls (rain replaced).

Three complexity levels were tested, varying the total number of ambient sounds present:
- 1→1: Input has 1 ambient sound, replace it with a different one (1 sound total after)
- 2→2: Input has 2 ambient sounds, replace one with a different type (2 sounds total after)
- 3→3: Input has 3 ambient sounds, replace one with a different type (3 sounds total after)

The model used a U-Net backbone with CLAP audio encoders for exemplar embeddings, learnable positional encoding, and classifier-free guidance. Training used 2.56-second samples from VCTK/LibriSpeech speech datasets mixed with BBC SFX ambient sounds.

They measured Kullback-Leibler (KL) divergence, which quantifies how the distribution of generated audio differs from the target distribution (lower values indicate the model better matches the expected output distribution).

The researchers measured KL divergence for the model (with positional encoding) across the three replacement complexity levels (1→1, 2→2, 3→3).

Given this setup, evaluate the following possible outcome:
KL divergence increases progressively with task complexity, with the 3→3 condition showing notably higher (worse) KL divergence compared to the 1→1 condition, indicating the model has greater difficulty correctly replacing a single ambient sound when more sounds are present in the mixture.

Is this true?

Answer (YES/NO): NO